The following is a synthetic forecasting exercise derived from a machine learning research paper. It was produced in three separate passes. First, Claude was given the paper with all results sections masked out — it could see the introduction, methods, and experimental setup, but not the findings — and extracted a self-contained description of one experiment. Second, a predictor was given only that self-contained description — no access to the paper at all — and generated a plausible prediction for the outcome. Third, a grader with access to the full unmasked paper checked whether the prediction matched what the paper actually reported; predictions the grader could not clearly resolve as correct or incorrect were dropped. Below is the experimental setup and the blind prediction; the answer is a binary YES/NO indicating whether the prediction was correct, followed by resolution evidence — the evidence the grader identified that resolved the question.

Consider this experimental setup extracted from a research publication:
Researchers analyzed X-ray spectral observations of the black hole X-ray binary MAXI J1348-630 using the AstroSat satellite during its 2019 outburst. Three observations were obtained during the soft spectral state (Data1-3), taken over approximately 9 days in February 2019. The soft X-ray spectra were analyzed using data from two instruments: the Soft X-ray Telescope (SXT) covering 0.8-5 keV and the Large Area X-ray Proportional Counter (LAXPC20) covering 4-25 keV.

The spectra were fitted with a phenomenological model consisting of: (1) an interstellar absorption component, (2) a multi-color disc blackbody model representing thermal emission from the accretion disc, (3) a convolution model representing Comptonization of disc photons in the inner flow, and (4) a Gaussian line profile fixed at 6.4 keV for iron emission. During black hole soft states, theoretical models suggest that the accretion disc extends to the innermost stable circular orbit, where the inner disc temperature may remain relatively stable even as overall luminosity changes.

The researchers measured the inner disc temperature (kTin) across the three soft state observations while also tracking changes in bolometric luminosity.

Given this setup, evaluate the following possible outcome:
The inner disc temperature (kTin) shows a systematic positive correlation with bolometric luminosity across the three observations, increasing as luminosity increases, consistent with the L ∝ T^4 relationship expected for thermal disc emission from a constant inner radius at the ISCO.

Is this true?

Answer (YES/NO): NO